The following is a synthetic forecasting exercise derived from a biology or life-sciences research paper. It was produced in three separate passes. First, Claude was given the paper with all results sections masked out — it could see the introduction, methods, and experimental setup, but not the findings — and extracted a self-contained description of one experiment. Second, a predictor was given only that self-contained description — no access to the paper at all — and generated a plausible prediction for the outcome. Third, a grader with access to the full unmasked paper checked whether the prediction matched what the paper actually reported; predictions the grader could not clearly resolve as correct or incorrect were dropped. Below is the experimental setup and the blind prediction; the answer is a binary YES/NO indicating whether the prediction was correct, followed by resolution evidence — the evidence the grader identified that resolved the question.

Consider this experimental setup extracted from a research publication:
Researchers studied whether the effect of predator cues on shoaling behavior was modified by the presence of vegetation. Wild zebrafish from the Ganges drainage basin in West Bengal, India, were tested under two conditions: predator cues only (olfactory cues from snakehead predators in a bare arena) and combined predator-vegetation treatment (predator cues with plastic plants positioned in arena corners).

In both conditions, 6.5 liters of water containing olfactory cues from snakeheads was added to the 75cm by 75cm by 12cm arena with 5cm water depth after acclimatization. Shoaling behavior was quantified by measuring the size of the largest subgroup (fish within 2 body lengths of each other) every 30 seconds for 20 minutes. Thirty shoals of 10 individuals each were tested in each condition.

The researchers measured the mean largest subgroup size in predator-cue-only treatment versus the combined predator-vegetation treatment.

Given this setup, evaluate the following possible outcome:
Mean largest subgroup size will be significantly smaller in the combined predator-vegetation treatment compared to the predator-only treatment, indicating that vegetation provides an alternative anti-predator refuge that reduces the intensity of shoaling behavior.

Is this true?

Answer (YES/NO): YES